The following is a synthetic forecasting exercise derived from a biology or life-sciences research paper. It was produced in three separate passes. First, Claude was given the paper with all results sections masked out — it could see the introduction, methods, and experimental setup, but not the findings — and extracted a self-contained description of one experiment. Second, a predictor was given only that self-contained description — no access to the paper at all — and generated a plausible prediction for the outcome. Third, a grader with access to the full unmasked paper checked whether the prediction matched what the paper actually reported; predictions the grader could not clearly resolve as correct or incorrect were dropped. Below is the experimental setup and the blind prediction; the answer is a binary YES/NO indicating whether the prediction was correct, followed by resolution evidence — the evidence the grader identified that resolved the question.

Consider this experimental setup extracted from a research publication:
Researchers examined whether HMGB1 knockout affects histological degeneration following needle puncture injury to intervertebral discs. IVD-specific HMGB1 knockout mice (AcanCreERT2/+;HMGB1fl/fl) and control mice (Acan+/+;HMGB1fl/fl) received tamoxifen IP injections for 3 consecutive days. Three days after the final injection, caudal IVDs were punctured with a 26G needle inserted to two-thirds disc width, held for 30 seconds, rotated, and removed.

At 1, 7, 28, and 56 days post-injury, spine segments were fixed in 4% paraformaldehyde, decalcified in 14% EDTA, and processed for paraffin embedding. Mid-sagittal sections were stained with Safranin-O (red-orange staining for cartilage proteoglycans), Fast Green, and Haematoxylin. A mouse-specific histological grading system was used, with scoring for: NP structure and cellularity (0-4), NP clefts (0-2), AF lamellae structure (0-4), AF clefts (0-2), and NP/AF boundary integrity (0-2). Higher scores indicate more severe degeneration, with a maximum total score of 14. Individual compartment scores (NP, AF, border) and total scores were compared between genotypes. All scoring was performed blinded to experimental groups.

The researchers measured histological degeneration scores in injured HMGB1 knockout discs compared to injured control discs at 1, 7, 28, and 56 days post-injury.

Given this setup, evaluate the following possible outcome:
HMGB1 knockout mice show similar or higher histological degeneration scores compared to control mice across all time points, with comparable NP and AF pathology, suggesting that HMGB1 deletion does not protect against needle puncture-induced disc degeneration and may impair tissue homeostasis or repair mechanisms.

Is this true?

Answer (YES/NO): YES